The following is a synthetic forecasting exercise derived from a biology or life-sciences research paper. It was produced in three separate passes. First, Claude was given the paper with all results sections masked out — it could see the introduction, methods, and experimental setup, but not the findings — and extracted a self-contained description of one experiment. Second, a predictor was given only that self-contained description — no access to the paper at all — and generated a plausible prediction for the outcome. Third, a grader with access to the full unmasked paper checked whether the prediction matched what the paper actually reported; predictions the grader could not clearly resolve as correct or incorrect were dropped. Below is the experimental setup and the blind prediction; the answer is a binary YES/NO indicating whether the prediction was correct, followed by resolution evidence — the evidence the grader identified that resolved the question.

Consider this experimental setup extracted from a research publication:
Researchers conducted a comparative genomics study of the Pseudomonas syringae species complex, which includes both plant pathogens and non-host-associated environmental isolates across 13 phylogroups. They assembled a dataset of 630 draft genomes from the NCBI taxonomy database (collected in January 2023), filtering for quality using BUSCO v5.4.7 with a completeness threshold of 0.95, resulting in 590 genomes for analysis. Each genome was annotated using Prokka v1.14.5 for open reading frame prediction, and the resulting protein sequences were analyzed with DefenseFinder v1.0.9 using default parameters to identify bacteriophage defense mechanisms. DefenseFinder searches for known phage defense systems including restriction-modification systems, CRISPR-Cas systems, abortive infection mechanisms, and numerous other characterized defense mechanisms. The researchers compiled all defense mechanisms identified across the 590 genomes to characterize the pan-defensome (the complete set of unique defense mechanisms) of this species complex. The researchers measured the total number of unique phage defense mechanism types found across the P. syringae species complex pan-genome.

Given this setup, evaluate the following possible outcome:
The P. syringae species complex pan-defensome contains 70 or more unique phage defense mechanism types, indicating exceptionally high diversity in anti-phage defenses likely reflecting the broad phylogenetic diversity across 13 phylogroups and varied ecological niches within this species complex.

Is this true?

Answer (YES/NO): YES